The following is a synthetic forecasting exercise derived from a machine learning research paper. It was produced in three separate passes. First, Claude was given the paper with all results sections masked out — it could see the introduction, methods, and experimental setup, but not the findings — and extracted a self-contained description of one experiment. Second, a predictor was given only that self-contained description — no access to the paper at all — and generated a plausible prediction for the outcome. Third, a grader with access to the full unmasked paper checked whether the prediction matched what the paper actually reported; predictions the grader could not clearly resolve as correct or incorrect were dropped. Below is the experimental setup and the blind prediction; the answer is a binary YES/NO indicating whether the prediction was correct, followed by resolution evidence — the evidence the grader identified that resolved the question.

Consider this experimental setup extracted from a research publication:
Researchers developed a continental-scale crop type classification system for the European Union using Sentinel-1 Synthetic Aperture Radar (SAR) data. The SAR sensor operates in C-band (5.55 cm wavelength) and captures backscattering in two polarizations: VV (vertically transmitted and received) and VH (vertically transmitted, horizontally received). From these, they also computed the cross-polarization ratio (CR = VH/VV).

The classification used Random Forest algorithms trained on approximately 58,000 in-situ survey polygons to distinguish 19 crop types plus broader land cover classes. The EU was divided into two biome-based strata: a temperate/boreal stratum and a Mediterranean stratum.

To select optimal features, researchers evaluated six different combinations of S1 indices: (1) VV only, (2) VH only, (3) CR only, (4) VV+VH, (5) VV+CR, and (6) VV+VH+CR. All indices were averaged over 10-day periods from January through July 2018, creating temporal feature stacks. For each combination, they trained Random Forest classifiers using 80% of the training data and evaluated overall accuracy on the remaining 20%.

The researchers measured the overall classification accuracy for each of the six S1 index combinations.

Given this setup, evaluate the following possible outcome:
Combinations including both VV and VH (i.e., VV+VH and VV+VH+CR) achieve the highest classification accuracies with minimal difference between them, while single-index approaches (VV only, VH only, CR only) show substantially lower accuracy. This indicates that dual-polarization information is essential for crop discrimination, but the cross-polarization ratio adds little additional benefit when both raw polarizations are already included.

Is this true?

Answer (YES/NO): NO